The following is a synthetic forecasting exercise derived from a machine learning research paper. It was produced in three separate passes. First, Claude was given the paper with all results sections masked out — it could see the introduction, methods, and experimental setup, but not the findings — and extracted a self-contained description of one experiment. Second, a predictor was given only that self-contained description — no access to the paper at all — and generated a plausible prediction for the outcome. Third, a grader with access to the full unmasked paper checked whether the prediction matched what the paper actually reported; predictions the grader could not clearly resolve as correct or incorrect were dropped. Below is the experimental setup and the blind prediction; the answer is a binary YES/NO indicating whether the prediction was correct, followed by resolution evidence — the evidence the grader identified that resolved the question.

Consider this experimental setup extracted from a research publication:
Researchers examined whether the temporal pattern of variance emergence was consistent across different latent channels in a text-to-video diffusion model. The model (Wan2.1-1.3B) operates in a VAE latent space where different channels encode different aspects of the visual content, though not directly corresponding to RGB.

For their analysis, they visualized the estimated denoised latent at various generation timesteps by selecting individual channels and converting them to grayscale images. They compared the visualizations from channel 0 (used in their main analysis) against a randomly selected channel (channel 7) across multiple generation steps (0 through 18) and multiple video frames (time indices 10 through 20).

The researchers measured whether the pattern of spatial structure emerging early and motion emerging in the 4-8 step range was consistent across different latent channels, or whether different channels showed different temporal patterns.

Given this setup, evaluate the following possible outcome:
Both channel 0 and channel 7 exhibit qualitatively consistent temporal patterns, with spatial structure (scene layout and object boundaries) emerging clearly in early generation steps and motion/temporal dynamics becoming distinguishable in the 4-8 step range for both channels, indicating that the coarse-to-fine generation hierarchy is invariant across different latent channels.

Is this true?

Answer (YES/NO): YES